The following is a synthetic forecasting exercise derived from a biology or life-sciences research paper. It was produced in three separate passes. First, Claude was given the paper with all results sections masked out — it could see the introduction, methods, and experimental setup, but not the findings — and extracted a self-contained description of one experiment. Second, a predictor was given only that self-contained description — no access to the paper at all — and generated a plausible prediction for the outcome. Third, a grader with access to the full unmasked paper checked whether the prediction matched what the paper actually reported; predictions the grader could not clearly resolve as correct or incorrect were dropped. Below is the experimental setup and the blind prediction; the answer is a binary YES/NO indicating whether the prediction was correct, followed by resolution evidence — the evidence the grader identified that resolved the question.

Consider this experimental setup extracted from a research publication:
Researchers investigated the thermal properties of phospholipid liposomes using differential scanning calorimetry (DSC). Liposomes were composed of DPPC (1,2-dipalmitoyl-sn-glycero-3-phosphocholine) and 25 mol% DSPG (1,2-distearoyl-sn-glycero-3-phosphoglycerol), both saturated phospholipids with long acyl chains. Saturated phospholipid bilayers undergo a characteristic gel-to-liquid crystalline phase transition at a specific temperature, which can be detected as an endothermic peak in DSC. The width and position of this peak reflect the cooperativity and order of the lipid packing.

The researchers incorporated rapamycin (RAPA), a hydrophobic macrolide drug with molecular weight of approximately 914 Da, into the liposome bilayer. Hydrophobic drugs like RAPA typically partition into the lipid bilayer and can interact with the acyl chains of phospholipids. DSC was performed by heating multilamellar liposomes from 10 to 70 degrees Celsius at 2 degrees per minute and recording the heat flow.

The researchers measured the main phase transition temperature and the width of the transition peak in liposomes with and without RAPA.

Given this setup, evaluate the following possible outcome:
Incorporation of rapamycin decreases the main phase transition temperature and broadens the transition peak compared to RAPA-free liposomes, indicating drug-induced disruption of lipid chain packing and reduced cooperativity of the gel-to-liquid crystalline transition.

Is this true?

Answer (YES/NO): NO